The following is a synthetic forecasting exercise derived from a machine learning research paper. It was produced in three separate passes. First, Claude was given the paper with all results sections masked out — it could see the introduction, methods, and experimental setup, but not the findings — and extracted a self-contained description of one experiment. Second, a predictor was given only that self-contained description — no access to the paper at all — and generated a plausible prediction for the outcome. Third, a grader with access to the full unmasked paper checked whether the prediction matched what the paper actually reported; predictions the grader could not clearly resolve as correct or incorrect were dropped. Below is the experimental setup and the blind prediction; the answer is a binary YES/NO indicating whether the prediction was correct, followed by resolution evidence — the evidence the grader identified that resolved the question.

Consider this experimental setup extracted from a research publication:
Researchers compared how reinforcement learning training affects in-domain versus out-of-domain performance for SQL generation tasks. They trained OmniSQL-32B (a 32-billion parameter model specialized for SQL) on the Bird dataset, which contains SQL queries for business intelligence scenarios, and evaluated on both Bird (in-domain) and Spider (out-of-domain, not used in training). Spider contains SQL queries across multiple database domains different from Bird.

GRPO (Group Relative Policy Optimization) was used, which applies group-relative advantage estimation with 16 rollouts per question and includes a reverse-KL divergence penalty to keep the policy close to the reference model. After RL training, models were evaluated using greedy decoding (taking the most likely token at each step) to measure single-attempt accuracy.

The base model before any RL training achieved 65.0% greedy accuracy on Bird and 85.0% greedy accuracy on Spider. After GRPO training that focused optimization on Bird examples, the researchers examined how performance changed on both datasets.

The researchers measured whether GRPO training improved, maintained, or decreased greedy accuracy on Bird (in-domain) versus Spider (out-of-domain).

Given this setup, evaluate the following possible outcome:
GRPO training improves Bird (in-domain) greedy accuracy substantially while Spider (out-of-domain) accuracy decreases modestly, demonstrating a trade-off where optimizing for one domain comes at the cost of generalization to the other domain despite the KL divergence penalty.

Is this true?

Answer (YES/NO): YES